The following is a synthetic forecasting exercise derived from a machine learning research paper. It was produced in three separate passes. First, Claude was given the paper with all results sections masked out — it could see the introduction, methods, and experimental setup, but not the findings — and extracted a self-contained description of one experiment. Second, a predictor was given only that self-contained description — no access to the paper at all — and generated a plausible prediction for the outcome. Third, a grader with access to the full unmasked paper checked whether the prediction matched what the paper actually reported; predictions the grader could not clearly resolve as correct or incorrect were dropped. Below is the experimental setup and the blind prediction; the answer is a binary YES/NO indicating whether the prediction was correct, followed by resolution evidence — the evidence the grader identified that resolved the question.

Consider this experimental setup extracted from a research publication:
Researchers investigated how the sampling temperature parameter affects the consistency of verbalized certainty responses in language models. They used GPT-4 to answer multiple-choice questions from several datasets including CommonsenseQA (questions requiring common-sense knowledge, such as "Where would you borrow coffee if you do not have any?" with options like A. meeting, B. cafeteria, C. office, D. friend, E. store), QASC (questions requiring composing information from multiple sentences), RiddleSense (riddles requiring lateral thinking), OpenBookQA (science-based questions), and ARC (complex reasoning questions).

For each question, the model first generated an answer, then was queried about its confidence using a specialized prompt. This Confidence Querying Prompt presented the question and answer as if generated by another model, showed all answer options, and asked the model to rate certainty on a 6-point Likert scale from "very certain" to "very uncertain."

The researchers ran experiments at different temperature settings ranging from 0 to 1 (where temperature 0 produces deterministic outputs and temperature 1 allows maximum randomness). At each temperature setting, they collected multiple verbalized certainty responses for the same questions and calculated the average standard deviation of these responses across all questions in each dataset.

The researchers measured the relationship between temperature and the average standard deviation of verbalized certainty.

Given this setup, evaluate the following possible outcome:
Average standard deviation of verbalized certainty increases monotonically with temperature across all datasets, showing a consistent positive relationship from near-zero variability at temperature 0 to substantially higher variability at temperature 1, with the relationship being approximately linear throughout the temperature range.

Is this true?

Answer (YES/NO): NO